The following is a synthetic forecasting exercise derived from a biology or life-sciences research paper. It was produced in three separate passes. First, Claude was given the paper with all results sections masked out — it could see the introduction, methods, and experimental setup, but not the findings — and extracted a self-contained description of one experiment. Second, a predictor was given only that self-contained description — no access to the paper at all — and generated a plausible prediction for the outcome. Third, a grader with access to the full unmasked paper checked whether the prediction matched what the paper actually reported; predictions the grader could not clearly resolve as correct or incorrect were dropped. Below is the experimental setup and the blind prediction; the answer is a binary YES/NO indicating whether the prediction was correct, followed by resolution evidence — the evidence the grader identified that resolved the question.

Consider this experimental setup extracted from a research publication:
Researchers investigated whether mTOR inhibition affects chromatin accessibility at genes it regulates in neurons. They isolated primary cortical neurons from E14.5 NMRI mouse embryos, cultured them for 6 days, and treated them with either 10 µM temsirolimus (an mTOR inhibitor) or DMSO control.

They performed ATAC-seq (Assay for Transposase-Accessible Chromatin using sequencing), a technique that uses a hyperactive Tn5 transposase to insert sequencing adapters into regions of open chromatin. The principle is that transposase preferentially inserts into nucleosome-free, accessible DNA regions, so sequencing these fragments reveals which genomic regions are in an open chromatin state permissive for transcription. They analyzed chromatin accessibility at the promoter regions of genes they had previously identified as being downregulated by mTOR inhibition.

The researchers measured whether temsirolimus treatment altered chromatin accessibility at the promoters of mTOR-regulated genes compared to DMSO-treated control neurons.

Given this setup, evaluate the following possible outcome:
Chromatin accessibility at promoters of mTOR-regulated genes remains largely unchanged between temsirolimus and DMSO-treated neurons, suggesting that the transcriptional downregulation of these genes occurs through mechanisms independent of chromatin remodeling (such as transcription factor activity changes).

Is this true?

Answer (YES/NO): YES